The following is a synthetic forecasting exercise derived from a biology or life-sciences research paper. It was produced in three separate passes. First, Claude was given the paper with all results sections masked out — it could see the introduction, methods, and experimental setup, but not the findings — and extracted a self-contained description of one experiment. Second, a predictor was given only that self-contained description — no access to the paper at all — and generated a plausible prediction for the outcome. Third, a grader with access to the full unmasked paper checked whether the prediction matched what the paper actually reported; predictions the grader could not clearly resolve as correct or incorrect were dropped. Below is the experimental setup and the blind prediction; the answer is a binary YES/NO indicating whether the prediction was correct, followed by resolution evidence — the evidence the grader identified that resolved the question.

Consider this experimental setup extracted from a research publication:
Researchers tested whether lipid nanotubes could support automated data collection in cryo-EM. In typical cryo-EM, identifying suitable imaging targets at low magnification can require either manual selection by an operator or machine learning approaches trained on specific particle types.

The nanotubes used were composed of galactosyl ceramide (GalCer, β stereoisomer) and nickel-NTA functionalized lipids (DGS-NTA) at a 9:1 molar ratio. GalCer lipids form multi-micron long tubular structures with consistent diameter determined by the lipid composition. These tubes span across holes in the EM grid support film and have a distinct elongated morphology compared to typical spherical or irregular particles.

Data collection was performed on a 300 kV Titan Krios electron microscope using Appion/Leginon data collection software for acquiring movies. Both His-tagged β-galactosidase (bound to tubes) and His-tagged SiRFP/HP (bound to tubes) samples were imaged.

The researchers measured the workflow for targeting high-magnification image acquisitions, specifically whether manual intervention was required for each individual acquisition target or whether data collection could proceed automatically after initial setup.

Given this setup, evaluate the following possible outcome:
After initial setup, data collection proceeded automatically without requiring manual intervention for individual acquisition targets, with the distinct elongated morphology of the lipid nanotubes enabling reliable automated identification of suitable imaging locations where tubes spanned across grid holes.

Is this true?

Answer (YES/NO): NO